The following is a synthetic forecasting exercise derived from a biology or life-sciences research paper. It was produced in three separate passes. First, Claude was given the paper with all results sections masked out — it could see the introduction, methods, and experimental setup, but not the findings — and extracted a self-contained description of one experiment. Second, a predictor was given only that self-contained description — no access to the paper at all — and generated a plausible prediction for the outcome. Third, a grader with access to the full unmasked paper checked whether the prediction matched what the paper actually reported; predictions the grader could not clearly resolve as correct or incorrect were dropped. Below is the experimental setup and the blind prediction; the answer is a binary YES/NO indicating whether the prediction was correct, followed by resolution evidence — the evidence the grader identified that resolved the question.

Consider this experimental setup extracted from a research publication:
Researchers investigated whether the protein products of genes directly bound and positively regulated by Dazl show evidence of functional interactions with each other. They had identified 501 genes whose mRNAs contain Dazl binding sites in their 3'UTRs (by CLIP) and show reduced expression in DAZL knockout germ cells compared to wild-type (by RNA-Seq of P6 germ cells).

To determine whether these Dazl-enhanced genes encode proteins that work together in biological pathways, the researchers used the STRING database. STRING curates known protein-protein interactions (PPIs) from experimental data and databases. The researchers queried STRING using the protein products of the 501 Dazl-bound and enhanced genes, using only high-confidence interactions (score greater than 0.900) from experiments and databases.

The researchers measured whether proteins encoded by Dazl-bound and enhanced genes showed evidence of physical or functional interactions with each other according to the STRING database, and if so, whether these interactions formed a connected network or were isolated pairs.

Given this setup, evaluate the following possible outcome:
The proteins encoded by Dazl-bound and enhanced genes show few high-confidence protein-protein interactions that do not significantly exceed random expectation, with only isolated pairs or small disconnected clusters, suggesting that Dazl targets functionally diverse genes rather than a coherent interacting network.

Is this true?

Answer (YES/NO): NO